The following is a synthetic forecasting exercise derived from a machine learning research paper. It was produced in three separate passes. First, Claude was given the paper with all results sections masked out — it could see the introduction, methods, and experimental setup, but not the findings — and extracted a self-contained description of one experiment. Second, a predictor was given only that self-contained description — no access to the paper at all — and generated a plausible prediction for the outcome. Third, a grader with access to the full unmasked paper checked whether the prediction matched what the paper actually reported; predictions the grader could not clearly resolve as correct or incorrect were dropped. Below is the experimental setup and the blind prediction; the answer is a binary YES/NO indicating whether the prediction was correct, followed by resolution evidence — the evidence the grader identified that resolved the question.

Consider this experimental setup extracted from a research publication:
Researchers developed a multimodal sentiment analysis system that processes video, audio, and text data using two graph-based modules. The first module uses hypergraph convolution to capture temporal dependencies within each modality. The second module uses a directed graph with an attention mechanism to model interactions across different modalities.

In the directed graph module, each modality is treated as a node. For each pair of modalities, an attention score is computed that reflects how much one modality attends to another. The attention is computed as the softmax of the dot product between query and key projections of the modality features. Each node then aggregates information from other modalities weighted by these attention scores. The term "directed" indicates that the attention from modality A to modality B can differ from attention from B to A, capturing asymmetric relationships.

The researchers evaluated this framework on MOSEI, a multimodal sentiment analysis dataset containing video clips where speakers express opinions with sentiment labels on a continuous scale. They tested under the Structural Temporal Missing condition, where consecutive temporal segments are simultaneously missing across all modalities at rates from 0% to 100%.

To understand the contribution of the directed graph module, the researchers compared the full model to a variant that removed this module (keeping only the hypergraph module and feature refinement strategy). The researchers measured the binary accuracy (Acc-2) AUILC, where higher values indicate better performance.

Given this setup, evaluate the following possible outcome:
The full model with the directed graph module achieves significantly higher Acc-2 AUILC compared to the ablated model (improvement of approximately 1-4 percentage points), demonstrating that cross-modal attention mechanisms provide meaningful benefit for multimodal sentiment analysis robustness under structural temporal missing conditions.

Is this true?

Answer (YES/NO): YES